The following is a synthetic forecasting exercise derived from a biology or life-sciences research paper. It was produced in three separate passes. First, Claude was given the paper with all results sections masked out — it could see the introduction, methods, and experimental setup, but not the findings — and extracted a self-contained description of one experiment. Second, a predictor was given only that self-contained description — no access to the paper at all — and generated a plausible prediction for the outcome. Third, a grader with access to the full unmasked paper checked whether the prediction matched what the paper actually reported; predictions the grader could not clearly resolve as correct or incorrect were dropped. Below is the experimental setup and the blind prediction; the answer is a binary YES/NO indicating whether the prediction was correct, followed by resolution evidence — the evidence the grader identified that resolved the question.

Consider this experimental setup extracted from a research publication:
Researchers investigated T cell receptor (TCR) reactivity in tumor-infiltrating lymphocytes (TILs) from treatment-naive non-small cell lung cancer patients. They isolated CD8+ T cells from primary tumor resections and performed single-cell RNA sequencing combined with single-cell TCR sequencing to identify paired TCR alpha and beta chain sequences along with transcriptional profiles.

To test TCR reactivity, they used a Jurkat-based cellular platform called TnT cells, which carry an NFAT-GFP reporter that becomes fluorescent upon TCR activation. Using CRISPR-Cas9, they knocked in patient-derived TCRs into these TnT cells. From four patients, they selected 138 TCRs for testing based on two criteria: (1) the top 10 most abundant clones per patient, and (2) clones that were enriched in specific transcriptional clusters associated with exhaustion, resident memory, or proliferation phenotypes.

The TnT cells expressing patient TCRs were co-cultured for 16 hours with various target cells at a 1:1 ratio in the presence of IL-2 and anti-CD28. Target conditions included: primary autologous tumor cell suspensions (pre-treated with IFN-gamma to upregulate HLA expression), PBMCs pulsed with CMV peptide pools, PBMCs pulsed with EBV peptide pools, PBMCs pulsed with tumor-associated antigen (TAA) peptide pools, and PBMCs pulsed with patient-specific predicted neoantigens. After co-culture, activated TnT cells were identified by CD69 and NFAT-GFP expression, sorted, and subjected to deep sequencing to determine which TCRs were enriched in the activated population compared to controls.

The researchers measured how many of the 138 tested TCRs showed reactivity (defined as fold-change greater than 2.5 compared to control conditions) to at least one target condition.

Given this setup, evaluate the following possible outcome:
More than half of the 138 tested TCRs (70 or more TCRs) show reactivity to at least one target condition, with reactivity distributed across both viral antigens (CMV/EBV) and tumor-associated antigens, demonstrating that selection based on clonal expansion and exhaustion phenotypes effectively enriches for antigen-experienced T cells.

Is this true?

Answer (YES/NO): NO